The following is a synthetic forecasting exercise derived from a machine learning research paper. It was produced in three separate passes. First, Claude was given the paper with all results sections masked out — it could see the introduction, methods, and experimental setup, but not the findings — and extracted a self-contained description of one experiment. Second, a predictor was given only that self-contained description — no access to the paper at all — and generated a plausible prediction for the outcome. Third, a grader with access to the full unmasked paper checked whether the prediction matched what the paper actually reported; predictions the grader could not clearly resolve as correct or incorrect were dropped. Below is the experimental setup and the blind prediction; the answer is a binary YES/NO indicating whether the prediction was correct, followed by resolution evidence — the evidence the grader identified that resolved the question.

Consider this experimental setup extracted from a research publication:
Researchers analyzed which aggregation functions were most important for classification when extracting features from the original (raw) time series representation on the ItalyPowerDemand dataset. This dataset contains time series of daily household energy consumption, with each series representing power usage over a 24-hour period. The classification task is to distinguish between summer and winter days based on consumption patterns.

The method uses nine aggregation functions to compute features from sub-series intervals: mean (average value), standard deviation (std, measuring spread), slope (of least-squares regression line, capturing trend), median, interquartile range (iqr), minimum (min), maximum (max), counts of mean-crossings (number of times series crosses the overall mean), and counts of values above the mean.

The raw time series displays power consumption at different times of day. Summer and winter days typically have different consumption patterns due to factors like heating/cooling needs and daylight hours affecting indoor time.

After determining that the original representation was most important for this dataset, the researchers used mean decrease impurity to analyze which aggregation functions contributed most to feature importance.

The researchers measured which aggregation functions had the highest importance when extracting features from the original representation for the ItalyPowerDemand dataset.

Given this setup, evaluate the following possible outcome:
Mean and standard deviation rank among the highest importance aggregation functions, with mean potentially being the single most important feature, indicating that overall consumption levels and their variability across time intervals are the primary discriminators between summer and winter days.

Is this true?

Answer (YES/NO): NO